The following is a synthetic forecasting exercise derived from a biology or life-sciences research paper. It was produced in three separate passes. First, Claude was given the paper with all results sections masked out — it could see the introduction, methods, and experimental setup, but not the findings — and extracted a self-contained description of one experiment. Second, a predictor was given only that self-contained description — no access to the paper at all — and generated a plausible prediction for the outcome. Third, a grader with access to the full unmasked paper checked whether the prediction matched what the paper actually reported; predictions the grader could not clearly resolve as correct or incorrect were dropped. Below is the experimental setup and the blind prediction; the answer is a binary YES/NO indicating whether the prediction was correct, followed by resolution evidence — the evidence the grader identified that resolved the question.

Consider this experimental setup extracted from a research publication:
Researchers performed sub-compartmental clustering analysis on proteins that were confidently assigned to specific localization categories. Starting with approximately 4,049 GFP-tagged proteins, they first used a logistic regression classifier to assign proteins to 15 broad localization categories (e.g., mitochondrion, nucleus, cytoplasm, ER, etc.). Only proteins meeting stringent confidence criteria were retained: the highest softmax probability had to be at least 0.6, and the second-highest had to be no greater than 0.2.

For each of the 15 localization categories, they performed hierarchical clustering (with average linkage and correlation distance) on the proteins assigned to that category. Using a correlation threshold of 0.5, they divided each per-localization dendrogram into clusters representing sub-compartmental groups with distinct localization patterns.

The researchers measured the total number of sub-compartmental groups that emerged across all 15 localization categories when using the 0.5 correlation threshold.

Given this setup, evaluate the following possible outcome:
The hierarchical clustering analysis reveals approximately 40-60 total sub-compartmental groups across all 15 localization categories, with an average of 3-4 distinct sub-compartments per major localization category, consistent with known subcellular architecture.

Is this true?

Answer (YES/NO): NO